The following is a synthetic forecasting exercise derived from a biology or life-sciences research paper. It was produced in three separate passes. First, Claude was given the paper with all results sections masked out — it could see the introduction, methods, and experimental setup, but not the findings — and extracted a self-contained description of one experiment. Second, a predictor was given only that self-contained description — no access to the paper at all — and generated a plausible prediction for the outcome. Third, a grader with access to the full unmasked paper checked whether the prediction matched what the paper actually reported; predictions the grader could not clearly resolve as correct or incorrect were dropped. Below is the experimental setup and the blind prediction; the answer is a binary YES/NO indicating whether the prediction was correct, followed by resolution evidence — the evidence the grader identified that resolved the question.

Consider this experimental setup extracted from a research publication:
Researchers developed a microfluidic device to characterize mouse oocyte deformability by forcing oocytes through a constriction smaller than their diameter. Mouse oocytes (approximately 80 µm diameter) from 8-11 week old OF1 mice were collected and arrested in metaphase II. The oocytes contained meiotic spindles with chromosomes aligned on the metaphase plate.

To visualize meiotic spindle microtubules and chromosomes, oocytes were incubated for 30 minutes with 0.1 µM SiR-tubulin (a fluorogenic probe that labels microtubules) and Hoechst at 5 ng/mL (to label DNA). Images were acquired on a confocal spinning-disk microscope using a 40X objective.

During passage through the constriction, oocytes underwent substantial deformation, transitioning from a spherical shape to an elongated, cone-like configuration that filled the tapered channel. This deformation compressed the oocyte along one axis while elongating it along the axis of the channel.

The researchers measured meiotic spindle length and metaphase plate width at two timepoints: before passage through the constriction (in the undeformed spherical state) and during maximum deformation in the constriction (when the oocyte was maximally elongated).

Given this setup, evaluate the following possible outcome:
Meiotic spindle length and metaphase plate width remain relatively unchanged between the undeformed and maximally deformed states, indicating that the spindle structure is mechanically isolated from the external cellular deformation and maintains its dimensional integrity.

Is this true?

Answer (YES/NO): NO